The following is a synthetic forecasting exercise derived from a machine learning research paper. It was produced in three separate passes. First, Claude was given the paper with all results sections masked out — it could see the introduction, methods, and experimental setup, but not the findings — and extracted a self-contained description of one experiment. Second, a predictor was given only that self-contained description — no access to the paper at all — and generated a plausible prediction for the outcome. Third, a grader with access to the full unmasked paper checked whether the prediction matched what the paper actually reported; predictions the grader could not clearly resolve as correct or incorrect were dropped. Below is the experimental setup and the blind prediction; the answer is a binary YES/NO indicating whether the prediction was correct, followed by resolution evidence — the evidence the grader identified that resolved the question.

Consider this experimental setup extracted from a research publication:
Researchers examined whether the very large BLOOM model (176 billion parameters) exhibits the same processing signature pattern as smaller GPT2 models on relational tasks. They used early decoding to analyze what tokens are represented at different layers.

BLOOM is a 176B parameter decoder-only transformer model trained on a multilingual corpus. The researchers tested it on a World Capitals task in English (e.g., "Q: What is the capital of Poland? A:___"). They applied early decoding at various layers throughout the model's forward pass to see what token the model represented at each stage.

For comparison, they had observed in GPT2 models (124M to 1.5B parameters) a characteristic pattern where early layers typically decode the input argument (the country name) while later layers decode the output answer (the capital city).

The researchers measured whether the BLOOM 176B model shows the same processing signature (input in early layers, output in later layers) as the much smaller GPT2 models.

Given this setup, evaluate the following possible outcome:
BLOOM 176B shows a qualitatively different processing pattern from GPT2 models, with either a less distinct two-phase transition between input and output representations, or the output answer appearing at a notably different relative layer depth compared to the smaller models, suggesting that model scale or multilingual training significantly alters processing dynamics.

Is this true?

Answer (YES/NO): NO